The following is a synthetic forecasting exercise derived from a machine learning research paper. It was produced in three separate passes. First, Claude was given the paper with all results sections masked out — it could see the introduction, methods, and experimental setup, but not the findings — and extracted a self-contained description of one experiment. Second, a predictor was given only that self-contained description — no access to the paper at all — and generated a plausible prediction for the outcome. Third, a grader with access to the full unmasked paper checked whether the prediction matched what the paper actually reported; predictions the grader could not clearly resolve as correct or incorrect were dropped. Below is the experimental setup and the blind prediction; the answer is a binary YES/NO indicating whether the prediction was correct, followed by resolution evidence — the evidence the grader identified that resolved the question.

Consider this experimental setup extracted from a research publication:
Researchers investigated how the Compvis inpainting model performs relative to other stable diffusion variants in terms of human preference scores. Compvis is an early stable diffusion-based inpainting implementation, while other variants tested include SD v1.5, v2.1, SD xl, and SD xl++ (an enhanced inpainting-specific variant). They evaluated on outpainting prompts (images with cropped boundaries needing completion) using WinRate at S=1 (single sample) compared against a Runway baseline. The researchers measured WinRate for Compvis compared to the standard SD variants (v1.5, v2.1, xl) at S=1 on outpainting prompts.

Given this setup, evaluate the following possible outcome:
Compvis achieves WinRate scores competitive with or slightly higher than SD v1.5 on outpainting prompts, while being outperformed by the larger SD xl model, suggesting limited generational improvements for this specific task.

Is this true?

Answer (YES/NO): NO